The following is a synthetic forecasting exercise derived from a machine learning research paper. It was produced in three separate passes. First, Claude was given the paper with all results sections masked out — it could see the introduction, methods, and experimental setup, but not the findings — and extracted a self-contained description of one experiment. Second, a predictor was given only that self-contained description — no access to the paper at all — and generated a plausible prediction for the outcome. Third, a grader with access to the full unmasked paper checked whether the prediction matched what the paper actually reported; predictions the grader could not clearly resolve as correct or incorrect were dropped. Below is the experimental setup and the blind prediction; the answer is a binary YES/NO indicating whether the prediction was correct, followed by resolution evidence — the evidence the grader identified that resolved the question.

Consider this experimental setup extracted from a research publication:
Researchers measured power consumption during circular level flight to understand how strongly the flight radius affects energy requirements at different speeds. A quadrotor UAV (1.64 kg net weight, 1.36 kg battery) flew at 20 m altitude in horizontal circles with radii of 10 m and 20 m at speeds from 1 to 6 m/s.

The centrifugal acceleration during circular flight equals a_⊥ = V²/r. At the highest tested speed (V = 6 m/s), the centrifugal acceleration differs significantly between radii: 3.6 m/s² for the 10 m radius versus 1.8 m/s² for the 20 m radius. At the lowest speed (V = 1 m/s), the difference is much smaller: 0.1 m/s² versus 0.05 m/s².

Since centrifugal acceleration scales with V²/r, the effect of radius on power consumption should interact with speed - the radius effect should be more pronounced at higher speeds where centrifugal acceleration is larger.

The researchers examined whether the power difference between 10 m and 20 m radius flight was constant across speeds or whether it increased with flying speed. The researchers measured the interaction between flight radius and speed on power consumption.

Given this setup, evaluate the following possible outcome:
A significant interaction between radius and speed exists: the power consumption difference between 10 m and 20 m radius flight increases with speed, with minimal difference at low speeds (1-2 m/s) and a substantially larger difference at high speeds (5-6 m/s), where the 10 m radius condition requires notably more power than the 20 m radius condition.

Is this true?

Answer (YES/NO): YES